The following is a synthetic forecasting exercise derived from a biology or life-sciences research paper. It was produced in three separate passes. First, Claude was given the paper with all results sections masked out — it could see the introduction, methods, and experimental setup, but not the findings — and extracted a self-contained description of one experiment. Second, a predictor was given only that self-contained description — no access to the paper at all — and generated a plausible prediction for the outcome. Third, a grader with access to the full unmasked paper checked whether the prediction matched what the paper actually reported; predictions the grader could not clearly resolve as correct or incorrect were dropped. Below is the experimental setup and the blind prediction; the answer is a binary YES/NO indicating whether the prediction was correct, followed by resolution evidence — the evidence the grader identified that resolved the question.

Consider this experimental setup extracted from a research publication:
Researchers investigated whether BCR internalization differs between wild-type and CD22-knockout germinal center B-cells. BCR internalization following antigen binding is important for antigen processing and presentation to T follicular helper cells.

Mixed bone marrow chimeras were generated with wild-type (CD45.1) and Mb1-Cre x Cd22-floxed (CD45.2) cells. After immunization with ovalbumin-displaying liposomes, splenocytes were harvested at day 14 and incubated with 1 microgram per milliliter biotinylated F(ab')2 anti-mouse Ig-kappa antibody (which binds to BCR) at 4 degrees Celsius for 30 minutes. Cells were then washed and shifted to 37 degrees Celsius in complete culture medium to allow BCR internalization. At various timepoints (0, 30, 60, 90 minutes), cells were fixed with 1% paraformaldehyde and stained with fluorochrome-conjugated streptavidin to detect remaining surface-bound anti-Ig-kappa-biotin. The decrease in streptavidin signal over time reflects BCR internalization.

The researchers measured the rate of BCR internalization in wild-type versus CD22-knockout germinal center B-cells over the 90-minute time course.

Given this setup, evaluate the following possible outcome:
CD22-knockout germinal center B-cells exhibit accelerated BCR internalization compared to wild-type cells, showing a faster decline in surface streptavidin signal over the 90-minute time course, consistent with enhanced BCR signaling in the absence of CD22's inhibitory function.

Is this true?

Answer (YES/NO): NO